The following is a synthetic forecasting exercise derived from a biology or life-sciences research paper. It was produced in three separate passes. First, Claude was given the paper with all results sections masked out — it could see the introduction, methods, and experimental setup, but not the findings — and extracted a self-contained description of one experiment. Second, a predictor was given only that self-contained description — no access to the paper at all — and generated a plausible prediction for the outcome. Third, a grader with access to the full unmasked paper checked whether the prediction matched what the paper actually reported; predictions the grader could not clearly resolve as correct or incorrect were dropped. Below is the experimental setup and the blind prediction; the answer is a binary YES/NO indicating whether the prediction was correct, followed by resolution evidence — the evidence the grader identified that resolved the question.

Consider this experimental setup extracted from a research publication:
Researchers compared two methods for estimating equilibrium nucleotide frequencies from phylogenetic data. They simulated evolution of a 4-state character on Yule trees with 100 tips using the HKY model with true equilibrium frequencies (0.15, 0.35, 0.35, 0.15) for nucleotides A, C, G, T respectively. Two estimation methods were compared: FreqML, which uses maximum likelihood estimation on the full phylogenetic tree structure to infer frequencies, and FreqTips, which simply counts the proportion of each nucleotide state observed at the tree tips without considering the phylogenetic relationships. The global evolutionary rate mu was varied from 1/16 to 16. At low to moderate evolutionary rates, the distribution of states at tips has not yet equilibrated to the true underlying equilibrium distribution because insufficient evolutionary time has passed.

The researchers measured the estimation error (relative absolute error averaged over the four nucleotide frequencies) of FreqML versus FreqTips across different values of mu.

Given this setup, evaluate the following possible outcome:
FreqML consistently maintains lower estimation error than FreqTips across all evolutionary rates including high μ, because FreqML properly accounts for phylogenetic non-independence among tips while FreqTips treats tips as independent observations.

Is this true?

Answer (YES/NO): NO